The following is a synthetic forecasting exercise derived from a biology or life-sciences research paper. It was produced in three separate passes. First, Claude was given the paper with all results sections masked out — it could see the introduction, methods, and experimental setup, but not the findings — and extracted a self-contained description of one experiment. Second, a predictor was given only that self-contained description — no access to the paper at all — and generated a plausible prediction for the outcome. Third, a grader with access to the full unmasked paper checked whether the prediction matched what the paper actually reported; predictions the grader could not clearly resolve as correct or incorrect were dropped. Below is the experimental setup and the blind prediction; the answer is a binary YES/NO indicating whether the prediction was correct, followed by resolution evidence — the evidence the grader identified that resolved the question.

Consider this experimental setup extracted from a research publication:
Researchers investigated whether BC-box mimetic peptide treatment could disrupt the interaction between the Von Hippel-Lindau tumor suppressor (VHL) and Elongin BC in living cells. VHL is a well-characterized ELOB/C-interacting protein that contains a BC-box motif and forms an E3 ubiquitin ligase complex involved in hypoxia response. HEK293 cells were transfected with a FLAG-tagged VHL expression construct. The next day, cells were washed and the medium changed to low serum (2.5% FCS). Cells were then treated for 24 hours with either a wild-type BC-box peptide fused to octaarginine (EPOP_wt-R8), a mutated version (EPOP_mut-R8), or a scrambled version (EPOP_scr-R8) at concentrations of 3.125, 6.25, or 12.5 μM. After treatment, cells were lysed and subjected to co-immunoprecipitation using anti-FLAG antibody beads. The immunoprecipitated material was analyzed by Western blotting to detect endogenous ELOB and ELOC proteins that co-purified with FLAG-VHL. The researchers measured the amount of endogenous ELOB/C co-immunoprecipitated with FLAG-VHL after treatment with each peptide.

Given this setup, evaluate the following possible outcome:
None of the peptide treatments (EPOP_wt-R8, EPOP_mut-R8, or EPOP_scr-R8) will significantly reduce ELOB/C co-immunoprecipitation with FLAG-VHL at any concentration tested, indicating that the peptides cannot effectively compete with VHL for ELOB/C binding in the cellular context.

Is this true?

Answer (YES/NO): NO